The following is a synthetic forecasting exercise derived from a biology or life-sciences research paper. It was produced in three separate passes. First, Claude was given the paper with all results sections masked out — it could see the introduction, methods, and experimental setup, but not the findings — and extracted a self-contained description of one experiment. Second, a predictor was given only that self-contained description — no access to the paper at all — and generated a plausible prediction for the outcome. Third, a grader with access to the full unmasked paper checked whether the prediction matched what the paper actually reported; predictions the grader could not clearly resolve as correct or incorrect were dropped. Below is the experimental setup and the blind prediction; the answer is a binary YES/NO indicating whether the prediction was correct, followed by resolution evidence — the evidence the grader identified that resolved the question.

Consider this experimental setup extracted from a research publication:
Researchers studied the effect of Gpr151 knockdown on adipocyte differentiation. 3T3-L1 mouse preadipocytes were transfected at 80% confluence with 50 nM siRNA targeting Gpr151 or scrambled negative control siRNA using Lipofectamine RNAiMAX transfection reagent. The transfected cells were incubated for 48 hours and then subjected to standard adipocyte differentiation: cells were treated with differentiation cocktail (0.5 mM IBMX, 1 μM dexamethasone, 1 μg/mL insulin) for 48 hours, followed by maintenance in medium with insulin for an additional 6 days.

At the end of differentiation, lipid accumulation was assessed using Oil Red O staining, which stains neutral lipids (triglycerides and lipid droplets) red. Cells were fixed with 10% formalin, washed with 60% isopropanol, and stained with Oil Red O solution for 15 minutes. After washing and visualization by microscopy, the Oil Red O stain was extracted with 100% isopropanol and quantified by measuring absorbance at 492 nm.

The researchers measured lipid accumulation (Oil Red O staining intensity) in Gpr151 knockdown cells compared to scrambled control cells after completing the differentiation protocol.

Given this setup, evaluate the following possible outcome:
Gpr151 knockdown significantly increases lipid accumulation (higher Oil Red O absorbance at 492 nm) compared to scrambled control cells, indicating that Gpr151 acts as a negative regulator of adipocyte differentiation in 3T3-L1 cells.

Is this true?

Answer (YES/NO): NO